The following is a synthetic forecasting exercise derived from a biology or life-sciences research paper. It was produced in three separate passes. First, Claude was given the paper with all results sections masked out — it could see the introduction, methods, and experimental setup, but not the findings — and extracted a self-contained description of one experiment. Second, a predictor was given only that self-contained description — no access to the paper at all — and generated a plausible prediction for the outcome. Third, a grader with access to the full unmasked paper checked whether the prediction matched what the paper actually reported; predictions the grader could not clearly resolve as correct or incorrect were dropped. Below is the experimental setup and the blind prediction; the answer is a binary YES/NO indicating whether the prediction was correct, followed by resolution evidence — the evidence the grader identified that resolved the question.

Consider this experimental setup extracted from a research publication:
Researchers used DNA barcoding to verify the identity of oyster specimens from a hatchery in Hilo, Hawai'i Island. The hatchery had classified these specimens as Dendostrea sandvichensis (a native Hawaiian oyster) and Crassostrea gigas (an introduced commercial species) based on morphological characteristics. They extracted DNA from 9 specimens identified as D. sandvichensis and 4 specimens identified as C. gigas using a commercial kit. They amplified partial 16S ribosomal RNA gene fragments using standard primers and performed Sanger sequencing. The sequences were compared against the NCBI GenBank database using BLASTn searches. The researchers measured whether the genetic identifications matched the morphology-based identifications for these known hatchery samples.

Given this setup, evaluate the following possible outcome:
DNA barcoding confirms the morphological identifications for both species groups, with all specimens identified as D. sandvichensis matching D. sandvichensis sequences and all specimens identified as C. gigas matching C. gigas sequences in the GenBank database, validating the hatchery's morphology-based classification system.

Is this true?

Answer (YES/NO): YES